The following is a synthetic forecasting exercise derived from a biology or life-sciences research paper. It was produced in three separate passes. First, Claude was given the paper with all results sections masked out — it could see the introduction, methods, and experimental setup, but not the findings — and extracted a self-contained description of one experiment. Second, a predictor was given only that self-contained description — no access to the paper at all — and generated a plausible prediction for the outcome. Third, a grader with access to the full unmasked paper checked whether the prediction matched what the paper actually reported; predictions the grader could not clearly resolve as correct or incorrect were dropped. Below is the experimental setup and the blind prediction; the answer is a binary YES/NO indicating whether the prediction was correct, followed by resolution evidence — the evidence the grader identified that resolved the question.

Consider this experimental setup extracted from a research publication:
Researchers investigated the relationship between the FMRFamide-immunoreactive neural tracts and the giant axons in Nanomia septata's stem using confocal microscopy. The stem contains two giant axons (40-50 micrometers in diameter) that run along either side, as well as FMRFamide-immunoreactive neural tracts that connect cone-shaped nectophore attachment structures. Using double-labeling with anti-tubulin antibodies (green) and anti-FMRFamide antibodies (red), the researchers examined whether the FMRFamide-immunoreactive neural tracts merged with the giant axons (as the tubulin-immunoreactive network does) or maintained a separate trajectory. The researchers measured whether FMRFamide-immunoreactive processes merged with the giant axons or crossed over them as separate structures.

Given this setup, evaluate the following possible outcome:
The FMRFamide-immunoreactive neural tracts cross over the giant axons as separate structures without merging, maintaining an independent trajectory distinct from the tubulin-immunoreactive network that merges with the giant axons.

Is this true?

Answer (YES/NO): YES